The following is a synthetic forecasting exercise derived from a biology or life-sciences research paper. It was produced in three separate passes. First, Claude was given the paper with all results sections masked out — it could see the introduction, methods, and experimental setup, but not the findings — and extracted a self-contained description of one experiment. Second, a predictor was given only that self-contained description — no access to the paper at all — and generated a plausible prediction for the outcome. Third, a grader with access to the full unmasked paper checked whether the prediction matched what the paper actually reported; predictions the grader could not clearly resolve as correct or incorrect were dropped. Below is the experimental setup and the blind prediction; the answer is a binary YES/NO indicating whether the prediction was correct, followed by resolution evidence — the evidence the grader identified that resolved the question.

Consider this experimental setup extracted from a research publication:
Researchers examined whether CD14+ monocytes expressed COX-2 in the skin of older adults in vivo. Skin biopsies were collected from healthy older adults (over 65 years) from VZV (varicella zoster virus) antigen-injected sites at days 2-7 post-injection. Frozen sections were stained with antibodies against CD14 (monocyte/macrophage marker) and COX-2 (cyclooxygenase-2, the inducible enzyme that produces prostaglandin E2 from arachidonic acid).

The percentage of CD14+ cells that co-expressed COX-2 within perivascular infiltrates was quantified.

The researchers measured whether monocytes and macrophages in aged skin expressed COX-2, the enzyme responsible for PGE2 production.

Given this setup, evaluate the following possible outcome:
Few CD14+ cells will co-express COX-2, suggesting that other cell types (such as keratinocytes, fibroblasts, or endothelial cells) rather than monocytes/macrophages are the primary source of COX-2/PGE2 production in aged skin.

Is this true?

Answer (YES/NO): NO